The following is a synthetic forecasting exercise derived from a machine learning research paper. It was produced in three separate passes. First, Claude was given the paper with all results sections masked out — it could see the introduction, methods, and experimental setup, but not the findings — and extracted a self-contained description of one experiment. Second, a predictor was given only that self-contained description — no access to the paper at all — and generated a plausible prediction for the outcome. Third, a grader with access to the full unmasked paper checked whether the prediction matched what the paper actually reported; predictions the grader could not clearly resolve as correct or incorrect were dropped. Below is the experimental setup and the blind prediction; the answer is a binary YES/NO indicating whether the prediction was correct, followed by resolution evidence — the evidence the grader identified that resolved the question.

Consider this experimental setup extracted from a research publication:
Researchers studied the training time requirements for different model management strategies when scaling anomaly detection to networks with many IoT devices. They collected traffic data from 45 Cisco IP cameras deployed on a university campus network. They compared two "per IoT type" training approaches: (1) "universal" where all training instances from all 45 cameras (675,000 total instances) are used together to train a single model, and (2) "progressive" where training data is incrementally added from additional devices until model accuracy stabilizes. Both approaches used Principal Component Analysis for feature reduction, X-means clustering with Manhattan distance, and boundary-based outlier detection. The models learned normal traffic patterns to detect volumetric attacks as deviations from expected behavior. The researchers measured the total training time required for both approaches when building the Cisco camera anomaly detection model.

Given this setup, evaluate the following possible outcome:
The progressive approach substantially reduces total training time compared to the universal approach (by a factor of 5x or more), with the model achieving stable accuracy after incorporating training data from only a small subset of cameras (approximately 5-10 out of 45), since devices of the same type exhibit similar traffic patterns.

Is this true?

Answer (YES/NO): NO